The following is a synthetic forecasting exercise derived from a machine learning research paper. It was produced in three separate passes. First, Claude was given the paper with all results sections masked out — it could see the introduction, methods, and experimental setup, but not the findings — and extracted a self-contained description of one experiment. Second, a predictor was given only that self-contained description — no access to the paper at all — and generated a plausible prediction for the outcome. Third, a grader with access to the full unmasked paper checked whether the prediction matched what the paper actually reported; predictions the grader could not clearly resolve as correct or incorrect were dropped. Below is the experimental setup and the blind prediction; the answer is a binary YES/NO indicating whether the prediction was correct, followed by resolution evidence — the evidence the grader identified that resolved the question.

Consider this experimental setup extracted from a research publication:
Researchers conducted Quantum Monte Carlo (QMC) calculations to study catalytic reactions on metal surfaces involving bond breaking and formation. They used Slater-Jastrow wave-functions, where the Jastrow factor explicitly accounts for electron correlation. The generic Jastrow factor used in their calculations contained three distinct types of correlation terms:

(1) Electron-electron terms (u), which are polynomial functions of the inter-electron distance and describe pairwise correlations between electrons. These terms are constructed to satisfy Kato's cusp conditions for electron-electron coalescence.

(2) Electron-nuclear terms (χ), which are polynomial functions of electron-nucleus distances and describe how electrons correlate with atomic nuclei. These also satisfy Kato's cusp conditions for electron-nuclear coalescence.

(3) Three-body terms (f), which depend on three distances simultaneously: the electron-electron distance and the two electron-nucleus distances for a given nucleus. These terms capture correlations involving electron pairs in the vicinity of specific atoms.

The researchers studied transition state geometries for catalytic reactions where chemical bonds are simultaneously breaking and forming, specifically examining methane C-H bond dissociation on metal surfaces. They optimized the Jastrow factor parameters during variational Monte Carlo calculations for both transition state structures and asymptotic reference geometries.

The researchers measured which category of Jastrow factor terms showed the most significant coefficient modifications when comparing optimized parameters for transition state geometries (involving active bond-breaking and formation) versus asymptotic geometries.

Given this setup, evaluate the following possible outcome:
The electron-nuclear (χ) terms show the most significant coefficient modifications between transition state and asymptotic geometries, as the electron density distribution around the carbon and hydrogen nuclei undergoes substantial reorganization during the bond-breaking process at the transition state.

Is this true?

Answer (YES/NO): NO